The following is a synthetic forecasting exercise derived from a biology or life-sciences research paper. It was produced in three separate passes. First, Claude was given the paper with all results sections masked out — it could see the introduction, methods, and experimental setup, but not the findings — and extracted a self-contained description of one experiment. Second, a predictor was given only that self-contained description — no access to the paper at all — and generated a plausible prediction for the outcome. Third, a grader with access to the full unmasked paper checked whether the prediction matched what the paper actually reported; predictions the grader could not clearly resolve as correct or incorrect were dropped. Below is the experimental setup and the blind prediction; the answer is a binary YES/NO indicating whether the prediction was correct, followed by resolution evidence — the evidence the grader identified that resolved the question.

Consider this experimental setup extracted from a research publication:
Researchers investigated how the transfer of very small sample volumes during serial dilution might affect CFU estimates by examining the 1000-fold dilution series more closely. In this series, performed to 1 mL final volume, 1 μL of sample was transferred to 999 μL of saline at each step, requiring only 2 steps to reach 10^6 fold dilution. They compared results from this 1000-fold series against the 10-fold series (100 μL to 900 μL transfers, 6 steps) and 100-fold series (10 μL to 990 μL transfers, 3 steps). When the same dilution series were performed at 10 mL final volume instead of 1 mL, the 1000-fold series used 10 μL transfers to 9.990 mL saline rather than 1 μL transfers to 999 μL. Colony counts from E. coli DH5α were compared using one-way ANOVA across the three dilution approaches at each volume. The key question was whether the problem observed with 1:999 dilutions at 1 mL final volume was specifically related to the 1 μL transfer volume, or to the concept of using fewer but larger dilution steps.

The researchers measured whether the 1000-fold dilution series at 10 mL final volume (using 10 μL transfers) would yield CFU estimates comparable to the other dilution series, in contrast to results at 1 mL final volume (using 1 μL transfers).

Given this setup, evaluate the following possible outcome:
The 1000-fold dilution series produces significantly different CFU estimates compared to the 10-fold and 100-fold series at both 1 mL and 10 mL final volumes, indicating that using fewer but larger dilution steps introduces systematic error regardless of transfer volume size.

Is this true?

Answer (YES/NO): NO